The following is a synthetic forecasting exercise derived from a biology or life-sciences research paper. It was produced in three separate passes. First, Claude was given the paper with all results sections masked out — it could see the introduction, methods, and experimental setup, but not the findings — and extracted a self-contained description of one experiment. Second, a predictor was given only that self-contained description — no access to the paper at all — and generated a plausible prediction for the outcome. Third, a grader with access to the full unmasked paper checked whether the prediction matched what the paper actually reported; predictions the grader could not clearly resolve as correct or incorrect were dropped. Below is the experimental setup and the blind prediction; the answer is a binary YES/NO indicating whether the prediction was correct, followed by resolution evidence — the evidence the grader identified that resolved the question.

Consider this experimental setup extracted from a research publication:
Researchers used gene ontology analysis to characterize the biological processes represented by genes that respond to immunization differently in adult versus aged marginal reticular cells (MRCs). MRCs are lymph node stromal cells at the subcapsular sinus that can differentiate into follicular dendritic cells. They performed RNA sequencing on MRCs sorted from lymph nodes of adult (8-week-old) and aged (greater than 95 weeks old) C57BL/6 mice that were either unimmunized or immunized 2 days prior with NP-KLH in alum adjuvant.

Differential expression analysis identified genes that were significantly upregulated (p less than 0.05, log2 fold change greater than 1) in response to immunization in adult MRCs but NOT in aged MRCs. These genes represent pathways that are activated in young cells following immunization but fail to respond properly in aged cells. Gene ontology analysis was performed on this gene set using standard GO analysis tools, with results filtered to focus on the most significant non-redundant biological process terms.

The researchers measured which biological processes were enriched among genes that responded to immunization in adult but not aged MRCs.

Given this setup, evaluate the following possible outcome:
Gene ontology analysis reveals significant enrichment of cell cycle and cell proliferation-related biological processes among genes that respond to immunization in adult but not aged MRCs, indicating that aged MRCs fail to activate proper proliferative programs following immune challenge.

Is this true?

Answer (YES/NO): YES